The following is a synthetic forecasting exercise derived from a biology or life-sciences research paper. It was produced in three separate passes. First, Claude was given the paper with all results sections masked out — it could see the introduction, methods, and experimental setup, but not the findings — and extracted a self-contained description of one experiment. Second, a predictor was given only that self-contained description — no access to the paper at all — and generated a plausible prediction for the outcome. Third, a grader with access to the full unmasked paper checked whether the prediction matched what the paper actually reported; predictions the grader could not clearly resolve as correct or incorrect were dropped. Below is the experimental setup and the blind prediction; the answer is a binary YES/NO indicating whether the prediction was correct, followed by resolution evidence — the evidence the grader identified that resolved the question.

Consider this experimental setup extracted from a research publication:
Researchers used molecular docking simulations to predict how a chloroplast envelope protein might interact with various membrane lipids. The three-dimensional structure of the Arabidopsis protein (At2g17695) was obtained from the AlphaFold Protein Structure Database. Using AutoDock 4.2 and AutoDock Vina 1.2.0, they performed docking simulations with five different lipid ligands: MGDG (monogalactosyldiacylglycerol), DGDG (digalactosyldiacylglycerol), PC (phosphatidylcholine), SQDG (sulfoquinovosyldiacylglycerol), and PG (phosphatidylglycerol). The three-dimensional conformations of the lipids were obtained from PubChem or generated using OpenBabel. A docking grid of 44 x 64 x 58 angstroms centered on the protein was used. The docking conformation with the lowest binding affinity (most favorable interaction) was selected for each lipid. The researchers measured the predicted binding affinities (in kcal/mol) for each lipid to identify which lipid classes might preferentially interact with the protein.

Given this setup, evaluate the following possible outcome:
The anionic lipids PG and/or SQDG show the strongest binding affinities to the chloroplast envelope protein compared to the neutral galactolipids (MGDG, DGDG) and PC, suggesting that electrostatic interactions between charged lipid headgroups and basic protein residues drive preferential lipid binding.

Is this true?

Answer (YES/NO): NO